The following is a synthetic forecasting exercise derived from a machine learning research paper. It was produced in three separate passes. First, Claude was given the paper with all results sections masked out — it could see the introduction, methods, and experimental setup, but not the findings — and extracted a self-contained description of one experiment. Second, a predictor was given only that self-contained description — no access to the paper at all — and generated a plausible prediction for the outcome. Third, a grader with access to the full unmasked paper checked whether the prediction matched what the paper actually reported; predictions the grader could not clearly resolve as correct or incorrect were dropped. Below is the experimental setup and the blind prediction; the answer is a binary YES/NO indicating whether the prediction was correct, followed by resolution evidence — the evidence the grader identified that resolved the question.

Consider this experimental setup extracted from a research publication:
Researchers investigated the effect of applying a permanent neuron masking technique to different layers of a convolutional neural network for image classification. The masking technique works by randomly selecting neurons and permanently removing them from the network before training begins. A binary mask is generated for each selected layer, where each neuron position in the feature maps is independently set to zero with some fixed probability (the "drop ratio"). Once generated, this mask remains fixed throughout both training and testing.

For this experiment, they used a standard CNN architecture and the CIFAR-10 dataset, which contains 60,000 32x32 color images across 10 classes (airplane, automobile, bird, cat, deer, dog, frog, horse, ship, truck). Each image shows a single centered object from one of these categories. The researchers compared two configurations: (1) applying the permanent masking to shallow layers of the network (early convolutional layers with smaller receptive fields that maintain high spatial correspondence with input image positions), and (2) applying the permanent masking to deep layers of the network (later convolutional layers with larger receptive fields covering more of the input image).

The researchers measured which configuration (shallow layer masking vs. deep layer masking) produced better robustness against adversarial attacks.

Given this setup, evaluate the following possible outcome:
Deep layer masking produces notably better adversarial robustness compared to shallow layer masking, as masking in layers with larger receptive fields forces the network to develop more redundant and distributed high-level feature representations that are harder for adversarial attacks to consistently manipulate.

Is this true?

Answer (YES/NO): NO